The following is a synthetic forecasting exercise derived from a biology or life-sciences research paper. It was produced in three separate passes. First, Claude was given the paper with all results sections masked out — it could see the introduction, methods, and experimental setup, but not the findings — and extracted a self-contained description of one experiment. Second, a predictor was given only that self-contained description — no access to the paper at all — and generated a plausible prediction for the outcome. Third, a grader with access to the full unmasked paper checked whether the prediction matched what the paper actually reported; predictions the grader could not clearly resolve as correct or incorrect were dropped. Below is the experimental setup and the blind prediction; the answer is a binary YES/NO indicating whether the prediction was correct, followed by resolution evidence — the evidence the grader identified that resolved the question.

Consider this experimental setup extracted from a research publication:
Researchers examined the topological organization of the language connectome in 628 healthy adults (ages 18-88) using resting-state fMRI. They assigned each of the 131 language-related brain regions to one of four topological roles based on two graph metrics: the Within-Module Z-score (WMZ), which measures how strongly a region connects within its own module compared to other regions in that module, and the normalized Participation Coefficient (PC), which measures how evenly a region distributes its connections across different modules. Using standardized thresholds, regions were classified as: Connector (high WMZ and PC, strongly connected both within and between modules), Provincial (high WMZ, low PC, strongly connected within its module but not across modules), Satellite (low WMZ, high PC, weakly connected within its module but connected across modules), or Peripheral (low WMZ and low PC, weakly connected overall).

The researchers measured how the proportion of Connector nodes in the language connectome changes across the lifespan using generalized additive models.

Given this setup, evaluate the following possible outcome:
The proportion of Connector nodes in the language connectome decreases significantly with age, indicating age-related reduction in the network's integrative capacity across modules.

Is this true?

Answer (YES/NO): NO